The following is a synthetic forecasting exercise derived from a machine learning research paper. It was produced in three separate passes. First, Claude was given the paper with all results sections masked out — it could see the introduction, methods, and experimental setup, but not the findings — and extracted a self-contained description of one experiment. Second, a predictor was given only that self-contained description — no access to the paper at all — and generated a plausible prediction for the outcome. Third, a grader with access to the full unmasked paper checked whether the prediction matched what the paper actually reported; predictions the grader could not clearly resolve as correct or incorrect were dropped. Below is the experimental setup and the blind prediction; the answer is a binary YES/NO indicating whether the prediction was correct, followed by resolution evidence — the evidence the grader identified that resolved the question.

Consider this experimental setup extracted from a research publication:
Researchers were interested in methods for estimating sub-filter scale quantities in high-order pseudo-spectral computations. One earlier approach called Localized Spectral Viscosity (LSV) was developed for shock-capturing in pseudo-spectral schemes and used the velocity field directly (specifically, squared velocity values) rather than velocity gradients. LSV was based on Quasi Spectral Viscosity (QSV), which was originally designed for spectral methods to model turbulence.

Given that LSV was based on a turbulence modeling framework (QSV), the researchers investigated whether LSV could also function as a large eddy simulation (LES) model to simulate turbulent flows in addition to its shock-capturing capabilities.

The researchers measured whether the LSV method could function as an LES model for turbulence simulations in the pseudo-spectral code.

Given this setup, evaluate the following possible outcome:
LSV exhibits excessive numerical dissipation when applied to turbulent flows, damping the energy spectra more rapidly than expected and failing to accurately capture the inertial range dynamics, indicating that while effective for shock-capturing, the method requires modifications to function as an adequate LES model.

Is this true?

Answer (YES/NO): NO